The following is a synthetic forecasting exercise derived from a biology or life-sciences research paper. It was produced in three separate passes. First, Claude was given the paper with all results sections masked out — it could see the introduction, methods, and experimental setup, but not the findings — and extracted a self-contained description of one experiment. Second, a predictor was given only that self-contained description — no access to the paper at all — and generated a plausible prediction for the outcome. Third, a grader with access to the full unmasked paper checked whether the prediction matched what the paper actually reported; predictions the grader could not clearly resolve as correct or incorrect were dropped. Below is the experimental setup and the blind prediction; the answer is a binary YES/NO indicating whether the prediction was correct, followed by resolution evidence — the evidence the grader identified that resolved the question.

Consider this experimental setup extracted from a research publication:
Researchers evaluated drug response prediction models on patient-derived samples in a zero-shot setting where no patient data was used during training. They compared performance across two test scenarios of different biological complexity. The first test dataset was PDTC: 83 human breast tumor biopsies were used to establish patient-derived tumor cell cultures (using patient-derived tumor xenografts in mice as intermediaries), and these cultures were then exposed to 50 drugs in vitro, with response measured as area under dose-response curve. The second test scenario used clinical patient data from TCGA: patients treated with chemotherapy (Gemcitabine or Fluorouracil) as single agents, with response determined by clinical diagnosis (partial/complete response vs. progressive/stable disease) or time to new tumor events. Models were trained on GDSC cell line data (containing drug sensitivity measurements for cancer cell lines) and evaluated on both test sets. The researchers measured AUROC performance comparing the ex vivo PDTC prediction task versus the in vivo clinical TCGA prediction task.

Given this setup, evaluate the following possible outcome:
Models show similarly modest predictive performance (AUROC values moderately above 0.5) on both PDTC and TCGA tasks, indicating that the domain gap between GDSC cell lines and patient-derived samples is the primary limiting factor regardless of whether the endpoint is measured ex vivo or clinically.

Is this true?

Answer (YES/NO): NO